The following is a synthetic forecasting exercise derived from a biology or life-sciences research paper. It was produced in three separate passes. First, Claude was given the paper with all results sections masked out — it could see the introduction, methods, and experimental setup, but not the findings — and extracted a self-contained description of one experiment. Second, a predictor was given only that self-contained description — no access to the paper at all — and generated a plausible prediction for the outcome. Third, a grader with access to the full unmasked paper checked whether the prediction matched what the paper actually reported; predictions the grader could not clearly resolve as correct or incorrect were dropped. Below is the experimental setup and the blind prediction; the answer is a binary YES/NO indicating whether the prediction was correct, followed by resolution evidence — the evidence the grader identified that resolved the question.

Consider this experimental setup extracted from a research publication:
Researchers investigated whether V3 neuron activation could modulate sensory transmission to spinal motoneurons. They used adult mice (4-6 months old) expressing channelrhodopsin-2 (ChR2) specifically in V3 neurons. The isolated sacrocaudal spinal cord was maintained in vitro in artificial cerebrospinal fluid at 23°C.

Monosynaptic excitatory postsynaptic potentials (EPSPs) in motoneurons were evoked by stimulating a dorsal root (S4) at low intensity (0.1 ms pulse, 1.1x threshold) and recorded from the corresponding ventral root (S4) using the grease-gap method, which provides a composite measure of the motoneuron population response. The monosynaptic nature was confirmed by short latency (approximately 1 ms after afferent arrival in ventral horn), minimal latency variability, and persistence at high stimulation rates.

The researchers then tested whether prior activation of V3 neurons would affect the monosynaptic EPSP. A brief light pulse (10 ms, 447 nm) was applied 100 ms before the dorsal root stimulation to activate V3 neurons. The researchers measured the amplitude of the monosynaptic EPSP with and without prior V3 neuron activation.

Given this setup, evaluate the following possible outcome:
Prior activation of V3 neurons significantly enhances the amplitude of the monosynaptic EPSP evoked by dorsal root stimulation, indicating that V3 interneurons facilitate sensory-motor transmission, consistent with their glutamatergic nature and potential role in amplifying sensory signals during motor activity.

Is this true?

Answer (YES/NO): YES